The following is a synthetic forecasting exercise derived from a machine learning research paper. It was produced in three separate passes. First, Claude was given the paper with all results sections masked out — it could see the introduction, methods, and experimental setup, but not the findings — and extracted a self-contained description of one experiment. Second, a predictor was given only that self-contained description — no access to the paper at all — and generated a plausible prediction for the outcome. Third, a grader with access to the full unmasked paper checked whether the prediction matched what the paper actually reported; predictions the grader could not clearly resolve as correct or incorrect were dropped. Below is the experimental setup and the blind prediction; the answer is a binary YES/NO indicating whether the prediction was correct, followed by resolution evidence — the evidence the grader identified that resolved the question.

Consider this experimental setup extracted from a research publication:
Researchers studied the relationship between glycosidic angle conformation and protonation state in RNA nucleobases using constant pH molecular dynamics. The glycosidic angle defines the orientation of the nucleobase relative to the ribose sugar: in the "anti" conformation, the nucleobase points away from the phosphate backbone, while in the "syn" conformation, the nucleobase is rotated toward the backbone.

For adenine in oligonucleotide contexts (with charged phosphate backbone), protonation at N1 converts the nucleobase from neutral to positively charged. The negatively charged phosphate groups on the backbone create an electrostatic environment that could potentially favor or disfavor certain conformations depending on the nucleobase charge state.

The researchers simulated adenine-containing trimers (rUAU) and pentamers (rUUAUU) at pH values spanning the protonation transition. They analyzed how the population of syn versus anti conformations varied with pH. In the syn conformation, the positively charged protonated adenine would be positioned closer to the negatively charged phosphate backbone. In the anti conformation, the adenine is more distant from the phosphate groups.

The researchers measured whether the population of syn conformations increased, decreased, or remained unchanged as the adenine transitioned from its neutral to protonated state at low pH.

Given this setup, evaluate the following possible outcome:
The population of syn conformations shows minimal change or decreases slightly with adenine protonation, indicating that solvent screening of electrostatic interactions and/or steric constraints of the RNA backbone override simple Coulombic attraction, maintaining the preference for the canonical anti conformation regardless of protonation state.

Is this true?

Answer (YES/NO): NO